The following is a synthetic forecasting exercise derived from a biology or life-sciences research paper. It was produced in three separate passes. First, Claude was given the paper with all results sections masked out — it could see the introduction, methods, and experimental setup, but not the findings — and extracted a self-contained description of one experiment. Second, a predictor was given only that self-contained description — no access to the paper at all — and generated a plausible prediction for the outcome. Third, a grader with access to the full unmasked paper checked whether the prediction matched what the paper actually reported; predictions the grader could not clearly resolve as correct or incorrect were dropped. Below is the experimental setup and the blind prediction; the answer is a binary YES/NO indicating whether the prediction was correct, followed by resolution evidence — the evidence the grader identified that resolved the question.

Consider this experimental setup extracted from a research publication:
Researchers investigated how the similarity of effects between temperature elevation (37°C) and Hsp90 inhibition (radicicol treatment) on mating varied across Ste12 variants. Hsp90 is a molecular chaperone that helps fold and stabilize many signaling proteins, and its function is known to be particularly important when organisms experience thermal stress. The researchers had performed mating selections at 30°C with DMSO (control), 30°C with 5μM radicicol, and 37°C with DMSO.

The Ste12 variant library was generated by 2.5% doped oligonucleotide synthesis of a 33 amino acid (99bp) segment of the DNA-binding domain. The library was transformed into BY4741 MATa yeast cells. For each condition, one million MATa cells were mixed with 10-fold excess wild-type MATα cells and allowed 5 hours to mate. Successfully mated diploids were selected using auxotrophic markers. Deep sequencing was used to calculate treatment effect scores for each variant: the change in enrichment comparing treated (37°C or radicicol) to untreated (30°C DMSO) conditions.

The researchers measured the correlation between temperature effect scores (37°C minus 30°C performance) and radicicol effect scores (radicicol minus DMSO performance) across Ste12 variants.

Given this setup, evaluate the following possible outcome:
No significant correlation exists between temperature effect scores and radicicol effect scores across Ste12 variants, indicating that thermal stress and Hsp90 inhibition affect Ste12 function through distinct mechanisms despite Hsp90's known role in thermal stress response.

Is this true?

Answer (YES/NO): NO